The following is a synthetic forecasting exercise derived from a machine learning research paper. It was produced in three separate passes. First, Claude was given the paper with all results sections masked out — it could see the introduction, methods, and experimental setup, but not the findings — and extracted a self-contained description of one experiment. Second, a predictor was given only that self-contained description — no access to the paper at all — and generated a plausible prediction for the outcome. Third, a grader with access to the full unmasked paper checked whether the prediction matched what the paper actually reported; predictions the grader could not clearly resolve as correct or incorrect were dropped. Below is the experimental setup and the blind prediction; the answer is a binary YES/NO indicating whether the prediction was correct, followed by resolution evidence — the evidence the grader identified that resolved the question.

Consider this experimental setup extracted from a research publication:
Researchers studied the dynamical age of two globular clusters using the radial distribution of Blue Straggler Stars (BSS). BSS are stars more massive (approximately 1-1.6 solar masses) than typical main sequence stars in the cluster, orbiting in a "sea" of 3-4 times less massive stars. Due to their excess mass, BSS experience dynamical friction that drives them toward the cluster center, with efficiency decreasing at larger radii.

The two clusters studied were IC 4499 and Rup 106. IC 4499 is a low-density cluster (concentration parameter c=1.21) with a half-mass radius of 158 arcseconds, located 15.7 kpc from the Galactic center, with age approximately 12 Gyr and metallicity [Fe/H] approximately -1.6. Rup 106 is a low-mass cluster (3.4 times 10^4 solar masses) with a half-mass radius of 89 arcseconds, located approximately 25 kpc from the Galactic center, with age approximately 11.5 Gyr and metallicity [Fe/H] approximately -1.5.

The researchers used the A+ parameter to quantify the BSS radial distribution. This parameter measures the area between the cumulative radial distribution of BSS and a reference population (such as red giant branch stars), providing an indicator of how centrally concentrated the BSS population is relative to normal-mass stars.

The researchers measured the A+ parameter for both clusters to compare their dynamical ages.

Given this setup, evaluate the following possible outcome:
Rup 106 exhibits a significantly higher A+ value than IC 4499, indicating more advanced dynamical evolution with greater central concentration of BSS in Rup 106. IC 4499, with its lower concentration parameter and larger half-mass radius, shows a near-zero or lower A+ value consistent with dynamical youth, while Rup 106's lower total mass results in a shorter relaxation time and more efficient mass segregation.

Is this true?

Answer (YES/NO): NO